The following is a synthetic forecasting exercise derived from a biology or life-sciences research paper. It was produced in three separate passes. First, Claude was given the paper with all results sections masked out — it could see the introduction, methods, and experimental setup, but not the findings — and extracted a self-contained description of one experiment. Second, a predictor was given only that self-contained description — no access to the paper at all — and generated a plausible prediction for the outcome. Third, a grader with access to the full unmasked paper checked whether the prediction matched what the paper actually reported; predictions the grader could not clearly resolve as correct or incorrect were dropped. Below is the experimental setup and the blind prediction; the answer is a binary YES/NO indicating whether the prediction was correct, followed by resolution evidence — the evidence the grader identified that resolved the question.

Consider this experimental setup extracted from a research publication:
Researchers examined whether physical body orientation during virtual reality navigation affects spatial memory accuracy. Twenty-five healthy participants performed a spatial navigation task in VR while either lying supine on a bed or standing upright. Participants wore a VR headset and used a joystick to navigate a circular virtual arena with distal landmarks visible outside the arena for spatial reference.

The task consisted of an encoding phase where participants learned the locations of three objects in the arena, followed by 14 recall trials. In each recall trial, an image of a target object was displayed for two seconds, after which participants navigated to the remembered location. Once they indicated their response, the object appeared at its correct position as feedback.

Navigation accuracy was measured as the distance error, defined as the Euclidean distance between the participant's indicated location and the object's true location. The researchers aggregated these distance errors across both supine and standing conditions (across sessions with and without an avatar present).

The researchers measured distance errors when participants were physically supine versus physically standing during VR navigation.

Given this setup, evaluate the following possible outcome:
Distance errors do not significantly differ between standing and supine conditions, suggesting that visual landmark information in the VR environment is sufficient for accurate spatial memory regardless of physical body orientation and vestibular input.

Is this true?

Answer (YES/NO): YES